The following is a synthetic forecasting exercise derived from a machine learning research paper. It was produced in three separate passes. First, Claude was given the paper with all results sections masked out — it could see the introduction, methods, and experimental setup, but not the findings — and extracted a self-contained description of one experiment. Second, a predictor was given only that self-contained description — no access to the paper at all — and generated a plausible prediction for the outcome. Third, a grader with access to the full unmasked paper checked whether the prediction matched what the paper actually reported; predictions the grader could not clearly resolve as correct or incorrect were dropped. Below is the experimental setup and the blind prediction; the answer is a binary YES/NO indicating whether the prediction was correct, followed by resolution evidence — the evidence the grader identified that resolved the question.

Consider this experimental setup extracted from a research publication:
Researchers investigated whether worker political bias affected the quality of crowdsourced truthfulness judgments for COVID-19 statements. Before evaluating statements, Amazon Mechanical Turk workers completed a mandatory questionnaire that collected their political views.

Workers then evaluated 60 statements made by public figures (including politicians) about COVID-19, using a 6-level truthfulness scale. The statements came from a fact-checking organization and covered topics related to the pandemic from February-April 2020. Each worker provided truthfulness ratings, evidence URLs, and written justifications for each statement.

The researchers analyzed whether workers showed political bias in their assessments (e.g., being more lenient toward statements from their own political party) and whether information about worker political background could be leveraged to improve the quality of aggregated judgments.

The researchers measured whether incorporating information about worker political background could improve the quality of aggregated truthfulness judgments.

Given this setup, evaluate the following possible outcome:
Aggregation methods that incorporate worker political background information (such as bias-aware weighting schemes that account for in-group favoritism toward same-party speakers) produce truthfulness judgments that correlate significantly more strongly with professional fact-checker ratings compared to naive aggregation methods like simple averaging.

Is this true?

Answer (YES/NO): NO